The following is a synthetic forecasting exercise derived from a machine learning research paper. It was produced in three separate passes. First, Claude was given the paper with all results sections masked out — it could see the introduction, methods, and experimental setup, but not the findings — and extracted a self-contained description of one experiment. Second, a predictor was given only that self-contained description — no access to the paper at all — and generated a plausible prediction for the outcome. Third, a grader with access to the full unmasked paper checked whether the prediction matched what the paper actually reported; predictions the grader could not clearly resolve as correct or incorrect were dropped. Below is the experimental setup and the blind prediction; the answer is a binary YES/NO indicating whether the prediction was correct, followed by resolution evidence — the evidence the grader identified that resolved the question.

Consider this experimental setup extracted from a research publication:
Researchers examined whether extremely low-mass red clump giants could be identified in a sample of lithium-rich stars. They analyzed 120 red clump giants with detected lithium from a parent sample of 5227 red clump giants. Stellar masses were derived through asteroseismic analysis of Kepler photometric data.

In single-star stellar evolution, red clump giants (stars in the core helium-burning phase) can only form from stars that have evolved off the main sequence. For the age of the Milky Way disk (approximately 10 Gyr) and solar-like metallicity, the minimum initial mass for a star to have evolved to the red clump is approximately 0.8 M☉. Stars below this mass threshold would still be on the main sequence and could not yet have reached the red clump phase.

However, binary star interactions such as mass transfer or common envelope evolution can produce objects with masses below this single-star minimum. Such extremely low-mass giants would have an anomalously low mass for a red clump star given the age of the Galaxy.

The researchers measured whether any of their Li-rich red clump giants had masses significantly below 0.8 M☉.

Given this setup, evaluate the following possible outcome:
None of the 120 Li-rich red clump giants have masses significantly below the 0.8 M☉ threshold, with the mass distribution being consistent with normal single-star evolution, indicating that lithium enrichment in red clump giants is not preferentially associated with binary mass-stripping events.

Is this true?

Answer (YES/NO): NO